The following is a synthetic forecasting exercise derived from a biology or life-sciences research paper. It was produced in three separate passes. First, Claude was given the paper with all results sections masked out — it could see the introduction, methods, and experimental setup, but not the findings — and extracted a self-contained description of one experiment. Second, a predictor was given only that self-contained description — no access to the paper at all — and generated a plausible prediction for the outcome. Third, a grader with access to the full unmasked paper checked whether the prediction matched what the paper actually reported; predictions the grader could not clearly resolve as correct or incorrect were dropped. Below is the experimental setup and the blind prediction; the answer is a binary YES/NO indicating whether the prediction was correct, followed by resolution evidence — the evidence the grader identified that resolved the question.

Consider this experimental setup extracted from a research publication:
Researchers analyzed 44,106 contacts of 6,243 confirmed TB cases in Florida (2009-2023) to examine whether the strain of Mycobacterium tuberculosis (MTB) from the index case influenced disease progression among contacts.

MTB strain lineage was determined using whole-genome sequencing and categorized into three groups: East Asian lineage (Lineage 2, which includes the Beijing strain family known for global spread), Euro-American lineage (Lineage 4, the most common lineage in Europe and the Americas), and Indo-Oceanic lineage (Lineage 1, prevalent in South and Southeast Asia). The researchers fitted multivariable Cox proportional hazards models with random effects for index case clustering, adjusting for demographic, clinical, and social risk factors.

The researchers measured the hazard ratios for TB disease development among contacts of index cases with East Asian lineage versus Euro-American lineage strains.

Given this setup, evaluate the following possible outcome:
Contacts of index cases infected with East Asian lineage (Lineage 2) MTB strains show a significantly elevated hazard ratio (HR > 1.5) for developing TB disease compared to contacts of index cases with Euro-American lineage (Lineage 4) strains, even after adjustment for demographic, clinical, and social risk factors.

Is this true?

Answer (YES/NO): NO